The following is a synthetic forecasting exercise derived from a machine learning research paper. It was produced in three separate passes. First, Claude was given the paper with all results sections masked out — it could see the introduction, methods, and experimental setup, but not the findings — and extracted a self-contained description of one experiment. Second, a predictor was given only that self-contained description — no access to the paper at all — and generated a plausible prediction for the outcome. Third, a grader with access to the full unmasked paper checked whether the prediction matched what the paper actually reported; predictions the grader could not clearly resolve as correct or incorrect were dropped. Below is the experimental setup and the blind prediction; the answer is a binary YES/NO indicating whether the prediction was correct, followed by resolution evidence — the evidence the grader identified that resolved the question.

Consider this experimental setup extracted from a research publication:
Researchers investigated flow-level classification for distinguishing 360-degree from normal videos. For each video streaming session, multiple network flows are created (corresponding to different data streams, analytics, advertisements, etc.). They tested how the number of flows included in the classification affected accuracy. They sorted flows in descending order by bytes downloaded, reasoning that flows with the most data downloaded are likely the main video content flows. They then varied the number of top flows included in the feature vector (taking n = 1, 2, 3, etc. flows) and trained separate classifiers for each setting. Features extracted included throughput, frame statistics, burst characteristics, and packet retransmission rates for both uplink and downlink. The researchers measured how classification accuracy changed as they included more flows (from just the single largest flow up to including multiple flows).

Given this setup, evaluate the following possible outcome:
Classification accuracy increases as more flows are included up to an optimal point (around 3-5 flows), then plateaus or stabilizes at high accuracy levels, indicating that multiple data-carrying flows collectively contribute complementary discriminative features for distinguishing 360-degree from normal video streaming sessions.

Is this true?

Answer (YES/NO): NO